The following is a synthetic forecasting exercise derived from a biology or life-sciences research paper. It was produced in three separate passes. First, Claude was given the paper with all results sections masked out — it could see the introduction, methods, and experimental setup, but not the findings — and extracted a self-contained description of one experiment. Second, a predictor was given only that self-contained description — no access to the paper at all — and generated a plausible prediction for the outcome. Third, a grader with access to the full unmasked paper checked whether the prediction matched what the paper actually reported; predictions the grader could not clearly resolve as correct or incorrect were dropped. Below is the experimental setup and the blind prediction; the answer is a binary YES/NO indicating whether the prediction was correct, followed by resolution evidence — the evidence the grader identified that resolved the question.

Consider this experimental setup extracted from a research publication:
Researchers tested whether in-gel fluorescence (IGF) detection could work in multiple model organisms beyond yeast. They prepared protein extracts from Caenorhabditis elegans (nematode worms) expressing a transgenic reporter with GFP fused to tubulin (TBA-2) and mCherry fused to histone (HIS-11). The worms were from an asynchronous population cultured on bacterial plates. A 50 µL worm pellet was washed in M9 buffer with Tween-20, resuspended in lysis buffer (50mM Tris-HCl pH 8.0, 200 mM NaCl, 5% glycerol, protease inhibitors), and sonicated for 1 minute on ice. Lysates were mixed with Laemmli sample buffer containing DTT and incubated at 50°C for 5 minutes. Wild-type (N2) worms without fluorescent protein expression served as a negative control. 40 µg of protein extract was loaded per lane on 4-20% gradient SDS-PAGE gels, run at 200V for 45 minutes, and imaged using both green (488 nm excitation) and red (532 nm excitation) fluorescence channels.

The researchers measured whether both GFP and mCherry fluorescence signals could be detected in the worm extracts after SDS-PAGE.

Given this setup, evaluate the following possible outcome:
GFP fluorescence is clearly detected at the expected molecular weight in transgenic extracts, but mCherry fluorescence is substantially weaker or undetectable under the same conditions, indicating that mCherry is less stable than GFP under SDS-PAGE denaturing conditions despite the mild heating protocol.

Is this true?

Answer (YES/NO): NO